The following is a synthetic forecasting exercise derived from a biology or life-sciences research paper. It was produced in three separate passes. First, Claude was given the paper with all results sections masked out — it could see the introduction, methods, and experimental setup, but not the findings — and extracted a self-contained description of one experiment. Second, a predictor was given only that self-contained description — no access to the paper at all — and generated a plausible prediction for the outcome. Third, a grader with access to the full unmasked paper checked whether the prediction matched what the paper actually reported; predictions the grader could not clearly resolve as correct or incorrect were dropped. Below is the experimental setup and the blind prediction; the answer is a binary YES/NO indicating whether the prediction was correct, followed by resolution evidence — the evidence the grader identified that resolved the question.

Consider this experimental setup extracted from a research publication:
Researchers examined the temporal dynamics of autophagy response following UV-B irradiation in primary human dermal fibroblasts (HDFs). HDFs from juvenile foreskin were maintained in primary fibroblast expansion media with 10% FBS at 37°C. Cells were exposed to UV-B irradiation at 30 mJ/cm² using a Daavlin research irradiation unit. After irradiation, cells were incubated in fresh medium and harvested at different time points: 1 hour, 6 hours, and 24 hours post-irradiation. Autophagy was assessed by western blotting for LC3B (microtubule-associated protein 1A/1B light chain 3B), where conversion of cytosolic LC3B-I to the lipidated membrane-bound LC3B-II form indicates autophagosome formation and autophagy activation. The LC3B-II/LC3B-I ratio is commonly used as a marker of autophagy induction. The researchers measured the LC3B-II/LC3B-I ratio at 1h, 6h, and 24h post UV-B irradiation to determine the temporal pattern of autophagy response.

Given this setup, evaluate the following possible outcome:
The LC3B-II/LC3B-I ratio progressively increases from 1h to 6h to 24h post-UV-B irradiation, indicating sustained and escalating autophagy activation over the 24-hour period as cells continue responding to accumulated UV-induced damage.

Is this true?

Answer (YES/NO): NO